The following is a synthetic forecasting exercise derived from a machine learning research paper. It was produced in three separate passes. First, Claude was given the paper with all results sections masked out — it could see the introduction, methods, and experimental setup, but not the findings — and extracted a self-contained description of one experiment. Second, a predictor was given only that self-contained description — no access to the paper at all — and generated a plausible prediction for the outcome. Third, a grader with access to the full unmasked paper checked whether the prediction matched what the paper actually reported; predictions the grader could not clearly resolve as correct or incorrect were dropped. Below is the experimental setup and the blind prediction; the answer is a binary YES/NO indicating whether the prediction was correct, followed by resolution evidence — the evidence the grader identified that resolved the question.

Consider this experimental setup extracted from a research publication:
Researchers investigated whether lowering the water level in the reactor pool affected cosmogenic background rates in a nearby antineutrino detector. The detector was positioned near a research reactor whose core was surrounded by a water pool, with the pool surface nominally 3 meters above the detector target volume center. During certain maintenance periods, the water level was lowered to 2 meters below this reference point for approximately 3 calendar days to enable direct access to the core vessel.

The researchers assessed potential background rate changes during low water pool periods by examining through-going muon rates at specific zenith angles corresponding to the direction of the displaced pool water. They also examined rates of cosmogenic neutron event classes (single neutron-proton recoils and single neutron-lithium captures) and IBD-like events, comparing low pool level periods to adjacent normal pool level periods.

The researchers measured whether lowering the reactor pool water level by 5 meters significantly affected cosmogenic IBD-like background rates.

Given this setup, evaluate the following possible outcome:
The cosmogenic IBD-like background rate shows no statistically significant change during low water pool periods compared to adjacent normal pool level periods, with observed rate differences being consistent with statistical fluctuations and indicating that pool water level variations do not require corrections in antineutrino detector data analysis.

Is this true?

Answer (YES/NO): YES